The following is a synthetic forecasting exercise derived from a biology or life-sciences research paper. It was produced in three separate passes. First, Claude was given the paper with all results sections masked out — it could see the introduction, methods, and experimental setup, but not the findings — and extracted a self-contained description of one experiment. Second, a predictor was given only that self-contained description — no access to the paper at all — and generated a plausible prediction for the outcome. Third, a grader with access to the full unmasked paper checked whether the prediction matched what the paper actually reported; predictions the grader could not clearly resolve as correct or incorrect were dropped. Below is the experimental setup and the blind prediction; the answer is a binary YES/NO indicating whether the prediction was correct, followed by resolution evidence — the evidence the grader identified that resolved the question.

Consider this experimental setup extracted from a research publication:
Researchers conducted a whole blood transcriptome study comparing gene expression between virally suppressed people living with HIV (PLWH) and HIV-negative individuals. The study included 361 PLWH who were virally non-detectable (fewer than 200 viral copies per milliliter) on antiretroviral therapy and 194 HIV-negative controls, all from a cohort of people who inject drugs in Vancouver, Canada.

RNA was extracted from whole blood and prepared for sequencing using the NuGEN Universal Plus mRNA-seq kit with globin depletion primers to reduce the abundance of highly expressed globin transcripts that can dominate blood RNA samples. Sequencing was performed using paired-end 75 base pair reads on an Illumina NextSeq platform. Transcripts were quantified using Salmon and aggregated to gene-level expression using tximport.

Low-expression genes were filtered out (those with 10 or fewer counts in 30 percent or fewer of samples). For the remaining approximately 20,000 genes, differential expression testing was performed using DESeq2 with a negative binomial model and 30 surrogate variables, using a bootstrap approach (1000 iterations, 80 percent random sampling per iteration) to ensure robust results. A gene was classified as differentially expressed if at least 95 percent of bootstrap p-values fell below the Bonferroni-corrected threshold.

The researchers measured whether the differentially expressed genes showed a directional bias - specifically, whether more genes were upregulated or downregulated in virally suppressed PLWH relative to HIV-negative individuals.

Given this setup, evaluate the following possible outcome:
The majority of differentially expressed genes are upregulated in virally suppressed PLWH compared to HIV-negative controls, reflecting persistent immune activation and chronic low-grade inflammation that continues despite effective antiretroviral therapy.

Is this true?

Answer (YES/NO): NO